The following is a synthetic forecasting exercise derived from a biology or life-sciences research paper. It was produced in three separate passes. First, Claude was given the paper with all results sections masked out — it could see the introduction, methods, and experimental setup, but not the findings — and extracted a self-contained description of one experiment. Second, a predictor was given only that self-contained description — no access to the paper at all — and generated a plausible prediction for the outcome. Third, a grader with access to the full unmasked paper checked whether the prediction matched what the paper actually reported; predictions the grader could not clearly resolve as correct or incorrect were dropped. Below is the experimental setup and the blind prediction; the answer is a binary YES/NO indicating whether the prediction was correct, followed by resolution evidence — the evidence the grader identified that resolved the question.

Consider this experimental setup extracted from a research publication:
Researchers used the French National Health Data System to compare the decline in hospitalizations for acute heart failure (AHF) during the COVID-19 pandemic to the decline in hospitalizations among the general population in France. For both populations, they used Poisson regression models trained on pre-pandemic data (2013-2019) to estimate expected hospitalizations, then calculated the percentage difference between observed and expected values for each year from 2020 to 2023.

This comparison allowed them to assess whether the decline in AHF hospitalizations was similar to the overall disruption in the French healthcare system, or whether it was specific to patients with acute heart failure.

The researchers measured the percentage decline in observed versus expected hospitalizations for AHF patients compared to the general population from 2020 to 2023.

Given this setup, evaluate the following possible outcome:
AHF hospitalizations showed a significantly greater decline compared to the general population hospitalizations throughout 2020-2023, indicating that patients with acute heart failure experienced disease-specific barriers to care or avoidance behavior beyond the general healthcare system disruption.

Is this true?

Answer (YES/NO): YES